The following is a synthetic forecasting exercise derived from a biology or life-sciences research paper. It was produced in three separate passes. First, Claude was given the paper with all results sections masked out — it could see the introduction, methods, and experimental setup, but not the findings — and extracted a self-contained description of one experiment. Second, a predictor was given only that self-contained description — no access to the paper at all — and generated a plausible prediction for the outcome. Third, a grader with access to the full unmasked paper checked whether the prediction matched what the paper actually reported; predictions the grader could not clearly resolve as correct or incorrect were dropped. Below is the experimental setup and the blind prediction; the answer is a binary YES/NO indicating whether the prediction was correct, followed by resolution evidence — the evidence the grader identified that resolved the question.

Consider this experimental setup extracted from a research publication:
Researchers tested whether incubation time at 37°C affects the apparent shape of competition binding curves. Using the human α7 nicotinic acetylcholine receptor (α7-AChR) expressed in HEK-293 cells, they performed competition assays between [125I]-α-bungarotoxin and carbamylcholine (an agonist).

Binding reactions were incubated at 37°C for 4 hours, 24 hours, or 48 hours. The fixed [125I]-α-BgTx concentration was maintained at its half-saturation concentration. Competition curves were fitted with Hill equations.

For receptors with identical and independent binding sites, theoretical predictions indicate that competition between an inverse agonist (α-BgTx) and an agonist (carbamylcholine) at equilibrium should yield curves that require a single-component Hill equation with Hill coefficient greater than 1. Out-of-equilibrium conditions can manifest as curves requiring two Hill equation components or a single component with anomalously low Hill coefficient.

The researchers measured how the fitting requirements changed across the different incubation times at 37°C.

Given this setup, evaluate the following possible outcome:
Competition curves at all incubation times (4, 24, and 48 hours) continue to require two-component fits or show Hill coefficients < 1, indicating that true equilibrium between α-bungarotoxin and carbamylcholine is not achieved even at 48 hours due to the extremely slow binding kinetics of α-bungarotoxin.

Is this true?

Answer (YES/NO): NO